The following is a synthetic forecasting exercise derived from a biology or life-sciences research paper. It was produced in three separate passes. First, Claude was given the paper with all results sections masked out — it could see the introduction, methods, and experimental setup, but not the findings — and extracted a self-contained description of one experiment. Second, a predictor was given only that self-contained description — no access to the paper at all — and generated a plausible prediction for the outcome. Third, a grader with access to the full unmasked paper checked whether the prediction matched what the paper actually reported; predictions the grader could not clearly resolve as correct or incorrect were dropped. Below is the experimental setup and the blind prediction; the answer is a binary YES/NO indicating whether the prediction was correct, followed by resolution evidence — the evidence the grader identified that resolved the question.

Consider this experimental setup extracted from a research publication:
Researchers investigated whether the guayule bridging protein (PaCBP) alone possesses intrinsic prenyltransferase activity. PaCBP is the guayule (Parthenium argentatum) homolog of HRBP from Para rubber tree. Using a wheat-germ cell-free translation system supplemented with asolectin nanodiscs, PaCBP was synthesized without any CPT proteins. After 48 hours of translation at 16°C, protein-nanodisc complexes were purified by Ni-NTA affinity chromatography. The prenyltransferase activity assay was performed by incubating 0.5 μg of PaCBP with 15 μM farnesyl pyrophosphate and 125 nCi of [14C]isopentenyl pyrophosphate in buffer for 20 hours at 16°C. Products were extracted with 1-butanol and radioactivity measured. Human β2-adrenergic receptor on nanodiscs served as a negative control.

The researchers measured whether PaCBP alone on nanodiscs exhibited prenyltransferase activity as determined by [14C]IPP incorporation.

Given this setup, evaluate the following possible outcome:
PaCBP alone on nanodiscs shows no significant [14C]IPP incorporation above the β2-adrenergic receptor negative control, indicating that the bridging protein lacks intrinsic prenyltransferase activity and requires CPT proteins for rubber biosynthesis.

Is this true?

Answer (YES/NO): YES